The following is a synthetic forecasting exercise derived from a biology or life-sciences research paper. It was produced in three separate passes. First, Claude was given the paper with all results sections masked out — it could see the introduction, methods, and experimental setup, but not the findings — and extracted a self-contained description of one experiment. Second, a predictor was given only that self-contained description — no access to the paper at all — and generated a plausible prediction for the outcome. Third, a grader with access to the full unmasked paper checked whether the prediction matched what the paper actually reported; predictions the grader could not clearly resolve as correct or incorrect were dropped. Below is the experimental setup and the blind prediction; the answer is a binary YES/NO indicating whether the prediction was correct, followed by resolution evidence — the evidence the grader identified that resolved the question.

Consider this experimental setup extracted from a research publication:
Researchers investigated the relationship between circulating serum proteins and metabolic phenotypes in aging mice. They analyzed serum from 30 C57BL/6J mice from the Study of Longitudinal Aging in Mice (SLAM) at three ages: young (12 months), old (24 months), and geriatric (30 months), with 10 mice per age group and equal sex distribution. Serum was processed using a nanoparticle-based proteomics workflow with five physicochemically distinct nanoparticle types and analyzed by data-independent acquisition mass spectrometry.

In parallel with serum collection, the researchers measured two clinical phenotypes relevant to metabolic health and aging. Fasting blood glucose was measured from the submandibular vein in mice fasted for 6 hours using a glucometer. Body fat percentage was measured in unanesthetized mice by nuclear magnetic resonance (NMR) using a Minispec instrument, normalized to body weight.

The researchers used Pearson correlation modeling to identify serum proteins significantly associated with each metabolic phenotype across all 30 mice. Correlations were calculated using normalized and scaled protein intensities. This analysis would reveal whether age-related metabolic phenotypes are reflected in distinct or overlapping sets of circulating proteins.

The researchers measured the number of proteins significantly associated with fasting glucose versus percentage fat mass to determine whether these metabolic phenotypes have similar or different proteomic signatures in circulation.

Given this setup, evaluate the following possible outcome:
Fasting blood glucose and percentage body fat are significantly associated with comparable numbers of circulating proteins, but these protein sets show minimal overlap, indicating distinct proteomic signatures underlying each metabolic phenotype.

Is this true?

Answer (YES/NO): NO